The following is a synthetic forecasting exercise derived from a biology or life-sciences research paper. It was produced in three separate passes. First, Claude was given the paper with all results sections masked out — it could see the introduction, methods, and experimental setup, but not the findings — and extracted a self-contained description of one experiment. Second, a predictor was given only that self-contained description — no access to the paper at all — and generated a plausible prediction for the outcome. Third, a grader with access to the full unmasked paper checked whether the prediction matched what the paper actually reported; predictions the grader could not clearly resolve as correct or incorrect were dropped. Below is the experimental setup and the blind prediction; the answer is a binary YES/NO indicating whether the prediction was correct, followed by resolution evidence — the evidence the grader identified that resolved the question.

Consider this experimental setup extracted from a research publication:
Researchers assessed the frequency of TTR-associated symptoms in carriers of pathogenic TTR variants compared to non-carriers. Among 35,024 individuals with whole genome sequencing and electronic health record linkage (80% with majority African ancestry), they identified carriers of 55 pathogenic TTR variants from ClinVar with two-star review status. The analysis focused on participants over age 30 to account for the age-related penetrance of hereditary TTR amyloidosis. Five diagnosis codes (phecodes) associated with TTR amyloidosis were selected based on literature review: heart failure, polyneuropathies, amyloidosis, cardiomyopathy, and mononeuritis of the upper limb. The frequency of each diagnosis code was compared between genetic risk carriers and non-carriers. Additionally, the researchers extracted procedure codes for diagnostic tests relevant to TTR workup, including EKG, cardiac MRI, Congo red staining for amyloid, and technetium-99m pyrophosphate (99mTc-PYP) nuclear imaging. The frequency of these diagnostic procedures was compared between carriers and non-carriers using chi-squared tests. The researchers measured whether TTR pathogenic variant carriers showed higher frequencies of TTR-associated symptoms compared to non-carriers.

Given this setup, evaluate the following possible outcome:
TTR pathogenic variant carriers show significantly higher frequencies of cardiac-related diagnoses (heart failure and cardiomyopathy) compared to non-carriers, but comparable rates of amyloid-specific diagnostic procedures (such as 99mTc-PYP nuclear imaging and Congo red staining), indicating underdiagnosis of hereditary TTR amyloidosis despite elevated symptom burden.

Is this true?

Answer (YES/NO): YES